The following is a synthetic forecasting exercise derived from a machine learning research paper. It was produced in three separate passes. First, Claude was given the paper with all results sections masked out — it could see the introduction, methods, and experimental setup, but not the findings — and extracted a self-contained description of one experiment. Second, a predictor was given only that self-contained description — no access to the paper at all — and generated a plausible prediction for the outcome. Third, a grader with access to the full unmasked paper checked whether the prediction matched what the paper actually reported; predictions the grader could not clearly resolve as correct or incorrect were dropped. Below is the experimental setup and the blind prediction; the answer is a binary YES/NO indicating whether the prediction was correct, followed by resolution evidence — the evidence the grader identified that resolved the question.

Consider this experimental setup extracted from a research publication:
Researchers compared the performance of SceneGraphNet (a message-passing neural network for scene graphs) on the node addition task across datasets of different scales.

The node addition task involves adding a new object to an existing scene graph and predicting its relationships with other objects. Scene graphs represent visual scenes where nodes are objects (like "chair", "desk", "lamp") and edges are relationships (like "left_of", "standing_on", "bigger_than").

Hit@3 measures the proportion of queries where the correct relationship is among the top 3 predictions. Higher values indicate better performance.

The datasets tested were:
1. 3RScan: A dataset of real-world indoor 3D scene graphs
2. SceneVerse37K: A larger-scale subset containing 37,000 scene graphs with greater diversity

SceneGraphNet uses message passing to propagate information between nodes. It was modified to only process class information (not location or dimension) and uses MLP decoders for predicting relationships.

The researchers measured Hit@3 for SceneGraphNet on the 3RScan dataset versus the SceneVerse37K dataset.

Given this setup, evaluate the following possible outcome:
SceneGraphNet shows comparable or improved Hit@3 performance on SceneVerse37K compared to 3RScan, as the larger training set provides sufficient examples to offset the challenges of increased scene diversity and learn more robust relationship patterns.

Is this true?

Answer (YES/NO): NO